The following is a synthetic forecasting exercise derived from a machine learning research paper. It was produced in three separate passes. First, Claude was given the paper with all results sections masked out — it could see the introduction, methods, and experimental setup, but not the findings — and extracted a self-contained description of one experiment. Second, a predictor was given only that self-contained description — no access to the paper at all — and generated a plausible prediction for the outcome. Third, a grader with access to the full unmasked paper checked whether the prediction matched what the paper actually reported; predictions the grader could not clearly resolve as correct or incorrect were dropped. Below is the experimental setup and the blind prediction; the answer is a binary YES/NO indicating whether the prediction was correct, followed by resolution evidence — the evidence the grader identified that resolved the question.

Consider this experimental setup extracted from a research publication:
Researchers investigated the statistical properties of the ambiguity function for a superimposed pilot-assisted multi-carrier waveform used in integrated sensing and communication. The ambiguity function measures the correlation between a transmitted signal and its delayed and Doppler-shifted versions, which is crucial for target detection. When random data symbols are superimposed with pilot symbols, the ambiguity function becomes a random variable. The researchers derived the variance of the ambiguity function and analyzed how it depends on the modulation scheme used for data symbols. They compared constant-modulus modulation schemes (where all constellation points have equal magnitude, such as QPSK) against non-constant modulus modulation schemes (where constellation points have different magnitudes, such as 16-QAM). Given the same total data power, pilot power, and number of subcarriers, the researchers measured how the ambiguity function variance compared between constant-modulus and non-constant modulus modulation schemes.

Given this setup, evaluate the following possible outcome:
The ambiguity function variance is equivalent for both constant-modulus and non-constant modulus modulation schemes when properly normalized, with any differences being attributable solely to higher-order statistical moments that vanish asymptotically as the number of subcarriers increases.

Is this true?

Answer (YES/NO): NO